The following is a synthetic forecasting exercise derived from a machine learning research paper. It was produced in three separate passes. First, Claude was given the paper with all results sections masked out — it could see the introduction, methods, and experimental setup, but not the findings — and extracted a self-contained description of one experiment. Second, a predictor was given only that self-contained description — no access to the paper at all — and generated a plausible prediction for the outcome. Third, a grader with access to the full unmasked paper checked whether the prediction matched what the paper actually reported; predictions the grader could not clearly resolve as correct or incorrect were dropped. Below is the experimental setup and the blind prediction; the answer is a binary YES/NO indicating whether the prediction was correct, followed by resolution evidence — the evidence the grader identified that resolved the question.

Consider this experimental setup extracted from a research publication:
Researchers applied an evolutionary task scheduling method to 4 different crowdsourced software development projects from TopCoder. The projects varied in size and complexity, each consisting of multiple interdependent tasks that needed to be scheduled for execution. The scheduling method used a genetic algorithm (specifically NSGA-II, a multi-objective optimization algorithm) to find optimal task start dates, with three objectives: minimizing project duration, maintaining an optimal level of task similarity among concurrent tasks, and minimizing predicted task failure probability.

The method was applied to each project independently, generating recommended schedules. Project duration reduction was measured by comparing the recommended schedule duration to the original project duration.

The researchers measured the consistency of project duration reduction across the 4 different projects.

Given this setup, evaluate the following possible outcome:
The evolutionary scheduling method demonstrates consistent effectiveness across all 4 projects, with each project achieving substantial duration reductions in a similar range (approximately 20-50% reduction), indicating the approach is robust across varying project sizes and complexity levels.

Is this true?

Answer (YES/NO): NO